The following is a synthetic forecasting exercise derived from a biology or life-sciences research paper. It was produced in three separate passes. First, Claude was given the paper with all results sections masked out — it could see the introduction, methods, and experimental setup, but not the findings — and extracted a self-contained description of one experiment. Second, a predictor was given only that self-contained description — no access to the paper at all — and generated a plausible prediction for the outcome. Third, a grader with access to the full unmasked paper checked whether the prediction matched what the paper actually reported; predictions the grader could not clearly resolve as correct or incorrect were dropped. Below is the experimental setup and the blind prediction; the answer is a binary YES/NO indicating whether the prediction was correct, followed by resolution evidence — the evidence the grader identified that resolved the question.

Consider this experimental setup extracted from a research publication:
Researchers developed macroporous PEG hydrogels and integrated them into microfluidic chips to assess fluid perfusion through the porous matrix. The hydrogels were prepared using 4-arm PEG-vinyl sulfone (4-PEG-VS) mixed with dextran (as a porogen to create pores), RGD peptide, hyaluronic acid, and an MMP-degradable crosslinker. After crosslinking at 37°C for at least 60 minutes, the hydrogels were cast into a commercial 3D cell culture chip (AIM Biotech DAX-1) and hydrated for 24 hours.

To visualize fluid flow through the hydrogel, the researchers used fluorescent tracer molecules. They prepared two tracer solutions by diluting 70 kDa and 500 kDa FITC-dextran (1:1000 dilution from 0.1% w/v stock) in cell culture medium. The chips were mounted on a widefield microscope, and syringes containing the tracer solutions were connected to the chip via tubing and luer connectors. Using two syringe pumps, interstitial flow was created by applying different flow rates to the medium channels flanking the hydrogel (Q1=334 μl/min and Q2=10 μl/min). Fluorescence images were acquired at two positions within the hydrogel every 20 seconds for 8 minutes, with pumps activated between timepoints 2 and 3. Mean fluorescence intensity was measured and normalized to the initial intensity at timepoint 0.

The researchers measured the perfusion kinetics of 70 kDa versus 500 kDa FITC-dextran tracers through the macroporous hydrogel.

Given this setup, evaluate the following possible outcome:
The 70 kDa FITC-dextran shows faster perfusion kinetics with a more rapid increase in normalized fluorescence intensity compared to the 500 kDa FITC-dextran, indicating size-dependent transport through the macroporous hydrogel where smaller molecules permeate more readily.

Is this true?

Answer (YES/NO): NO